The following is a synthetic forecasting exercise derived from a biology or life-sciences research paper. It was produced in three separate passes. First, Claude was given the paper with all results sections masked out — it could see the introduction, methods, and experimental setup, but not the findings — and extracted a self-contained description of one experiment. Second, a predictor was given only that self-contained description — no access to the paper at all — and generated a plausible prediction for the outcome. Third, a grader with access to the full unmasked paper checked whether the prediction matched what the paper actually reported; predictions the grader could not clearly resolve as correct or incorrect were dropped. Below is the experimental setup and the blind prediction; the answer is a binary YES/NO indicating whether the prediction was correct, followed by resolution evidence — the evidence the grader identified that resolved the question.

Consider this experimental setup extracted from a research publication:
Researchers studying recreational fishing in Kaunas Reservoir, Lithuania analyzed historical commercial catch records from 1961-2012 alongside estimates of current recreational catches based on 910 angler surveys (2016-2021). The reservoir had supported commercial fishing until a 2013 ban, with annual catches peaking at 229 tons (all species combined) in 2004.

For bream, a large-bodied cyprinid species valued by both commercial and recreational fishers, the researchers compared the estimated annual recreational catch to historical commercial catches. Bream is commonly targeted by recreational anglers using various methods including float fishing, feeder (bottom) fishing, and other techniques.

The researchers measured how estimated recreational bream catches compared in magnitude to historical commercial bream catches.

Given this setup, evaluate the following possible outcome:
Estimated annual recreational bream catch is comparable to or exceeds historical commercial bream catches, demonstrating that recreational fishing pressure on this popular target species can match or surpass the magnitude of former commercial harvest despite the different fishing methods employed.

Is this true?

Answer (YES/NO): YES